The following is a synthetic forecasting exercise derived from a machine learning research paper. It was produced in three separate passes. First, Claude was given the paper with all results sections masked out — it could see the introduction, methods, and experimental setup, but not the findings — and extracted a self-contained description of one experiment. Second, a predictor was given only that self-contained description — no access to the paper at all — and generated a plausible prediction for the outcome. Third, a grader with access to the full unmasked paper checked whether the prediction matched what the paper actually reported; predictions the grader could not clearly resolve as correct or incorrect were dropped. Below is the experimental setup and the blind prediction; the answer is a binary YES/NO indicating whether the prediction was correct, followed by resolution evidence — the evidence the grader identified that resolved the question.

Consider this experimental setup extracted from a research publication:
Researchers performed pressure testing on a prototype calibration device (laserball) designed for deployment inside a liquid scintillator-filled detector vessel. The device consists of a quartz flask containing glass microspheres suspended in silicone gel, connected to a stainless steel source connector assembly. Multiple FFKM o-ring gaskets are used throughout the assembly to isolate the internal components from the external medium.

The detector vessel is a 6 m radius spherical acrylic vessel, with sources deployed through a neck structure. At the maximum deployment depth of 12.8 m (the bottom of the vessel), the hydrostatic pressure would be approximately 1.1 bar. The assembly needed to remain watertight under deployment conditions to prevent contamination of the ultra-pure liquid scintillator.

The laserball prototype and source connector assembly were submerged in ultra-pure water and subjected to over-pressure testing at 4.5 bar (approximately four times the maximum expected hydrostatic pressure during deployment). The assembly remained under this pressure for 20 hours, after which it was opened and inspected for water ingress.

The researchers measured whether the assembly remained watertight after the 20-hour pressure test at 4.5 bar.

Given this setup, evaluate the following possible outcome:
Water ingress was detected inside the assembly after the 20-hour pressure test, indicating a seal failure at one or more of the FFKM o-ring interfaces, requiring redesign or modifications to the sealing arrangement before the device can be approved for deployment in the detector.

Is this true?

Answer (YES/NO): NO